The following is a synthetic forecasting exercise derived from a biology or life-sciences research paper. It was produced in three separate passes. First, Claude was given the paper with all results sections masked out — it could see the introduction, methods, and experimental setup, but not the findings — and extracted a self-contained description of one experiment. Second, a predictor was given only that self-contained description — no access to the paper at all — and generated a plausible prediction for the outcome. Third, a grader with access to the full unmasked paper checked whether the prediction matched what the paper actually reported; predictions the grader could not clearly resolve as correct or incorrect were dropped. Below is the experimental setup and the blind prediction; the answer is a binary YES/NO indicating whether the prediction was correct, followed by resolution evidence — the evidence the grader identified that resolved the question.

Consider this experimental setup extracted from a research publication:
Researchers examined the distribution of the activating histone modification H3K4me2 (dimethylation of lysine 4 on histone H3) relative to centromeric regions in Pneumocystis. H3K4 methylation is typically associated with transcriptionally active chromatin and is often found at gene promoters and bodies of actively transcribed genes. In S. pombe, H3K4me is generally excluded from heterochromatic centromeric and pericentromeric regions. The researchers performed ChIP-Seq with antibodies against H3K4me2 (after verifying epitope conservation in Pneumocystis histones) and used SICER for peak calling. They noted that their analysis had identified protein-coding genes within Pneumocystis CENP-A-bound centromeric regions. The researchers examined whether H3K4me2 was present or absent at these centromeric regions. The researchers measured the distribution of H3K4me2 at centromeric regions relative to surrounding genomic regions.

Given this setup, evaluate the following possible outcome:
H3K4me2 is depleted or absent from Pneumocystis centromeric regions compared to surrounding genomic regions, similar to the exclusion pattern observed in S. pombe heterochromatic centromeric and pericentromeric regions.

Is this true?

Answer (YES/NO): NO